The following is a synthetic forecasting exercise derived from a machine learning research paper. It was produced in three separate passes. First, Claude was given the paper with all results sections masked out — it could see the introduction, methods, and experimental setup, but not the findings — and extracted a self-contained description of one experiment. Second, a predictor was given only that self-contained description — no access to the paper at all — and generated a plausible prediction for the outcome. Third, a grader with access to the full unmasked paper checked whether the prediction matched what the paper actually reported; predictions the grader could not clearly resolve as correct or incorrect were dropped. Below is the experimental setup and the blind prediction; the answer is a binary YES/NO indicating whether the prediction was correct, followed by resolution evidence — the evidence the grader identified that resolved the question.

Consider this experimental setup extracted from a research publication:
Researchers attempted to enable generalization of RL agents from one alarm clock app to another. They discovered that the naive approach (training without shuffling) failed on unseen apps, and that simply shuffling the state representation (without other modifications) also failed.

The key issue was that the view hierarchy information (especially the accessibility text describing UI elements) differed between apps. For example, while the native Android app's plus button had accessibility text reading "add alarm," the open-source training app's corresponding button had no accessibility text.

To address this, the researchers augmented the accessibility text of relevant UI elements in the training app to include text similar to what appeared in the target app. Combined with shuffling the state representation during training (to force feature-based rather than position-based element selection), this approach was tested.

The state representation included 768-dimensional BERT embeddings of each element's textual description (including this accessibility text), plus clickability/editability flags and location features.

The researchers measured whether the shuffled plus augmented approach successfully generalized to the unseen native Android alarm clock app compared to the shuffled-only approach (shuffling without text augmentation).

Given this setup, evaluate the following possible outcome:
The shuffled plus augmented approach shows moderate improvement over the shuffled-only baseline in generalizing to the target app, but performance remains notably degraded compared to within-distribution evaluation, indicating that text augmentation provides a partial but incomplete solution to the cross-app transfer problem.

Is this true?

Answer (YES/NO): NO